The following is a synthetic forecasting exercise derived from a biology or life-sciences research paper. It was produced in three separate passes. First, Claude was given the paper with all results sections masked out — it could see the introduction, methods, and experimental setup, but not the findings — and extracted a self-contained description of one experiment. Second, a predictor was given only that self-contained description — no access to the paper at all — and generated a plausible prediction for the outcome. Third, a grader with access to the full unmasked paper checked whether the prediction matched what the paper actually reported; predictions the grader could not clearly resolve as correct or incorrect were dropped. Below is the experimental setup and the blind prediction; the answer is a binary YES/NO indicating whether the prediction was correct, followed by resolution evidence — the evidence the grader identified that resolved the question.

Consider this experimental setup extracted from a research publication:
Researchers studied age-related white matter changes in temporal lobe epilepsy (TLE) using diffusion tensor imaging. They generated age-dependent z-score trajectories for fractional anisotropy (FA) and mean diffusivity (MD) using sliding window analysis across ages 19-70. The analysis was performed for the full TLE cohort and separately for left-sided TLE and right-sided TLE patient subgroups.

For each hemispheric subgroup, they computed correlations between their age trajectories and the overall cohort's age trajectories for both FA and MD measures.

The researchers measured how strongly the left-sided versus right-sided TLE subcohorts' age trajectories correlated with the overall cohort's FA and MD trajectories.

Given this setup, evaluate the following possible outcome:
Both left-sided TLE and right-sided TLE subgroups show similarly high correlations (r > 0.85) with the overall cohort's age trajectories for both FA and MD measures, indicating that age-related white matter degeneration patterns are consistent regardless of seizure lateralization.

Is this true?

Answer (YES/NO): NO